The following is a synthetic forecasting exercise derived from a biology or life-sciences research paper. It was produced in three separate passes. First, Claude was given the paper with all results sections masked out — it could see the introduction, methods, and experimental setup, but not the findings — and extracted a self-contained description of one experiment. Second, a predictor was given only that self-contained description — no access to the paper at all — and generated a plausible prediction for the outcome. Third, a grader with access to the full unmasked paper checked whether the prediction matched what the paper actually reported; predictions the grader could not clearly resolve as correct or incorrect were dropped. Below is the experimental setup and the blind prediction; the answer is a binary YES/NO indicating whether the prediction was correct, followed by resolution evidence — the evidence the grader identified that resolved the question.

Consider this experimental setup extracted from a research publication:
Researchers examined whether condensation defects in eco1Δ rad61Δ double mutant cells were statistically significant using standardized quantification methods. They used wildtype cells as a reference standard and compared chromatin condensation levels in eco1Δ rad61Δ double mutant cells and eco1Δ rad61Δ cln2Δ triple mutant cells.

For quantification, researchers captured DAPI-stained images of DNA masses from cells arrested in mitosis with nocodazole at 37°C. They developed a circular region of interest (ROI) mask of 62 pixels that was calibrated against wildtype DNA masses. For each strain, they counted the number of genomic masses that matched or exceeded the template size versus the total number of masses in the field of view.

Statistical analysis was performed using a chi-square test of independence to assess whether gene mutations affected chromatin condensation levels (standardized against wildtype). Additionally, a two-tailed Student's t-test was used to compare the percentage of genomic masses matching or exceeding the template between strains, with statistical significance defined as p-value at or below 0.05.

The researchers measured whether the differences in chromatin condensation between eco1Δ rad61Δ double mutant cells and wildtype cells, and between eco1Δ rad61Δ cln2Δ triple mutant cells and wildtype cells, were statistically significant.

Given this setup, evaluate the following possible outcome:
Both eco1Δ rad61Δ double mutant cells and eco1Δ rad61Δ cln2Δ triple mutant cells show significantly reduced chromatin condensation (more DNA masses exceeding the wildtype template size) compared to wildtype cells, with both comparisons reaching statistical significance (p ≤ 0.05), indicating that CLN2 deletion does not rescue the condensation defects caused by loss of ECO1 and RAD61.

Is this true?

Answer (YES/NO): NO